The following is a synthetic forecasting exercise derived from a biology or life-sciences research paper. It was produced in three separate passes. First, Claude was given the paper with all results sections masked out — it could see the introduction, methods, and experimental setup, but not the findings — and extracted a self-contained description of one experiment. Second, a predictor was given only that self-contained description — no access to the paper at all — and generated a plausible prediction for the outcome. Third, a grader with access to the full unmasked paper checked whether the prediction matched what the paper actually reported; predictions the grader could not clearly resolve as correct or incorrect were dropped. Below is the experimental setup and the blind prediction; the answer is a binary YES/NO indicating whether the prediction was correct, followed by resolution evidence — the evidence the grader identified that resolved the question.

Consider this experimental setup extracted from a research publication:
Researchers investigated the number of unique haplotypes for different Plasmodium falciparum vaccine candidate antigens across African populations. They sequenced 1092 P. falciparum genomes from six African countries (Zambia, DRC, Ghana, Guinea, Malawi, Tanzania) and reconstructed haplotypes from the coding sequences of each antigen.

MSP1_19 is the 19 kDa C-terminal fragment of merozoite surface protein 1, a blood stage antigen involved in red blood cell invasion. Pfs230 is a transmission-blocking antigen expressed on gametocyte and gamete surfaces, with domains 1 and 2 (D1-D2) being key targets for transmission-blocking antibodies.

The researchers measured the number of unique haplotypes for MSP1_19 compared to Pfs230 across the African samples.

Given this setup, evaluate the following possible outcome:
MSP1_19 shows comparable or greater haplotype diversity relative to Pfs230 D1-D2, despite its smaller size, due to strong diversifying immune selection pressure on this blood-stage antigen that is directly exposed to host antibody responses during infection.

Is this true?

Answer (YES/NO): NO